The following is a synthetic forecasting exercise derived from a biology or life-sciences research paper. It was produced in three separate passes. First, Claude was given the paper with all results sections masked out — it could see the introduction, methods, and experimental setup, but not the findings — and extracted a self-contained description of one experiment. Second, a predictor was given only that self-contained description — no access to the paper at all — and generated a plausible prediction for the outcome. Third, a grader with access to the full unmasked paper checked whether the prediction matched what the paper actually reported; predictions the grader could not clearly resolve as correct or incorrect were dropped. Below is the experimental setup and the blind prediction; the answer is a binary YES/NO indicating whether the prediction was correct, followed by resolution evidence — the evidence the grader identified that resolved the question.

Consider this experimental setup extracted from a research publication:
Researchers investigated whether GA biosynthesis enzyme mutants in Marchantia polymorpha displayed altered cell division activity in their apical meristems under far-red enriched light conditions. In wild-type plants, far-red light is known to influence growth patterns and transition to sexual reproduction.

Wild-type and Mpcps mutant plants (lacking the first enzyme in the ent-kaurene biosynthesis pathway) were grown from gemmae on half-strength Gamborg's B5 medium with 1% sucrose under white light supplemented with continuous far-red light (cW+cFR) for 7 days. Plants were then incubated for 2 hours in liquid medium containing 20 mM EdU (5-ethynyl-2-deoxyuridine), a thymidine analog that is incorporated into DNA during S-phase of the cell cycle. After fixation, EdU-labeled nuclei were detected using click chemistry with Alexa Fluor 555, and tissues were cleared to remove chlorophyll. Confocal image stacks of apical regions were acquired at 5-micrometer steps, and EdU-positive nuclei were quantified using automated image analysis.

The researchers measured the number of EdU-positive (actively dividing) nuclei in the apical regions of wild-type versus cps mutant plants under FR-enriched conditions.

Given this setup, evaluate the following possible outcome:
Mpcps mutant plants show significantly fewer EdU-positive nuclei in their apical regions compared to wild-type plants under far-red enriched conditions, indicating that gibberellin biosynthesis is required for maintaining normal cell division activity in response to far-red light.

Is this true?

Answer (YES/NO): NO